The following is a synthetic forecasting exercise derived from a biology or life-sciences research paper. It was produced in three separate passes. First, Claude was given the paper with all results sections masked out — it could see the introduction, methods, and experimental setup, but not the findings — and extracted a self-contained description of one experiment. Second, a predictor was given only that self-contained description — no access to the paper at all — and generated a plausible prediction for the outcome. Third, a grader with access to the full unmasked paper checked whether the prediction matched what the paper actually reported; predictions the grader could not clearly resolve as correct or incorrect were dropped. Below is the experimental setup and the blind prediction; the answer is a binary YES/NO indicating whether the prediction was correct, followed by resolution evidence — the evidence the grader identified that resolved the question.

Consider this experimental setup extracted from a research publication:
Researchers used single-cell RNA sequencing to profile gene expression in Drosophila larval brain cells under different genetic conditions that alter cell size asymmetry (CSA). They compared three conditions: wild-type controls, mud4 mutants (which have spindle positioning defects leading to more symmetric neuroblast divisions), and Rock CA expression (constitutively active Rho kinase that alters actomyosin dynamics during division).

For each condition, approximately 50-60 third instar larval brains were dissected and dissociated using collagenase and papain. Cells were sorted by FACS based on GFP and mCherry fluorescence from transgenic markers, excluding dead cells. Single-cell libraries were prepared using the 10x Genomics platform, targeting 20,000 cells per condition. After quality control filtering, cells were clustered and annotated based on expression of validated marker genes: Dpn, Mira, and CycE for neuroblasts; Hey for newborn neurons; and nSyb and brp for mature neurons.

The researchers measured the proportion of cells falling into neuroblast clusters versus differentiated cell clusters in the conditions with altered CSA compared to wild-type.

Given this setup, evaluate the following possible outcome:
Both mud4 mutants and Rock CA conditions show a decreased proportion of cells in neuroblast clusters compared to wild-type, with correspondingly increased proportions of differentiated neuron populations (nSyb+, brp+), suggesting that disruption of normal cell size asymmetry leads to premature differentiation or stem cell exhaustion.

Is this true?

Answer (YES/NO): NO